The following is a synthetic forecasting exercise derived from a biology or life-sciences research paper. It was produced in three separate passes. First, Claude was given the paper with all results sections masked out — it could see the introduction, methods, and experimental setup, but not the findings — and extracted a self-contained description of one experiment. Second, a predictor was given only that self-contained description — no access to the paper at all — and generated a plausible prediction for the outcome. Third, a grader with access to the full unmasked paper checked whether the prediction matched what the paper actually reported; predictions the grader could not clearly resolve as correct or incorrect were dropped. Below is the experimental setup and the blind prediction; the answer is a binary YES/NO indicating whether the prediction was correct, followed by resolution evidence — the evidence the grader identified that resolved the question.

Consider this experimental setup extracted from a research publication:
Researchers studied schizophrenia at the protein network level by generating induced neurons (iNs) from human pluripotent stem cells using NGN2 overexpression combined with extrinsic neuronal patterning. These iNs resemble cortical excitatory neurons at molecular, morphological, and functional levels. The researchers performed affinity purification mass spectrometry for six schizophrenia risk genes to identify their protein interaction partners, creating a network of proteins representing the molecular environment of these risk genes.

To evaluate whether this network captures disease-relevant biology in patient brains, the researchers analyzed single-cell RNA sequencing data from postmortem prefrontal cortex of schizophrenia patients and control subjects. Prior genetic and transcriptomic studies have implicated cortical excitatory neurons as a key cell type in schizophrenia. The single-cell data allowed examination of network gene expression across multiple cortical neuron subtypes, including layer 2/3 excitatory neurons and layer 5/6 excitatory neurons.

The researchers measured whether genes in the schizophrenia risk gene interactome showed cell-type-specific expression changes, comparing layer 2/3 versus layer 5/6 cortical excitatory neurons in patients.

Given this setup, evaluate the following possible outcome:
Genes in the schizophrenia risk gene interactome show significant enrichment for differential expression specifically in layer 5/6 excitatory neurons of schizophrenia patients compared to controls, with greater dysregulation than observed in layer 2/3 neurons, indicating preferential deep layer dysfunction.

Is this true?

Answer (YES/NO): YES